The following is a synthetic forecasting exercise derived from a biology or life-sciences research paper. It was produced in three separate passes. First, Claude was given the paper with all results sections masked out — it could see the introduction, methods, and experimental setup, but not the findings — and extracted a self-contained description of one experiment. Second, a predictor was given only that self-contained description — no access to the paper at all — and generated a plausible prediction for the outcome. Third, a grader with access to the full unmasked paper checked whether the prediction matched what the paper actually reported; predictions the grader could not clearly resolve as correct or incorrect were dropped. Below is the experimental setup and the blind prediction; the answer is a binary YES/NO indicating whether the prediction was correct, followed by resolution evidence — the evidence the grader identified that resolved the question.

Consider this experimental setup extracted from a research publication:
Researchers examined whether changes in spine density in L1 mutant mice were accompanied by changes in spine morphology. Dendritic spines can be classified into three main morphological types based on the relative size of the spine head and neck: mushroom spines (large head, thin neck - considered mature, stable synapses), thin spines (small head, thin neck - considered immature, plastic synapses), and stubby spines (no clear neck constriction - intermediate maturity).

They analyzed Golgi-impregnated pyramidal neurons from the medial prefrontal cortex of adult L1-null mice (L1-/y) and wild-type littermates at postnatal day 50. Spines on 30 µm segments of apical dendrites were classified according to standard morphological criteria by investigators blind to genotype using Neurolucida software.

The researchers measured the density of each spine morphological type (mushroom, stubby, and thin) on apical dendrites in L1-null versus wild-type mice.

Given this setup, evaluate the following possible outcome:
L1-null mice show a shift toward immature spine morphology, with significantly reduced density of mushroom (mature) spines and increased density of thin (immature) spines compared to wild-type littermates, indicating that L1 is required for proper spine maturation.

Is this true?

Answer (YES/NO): NO